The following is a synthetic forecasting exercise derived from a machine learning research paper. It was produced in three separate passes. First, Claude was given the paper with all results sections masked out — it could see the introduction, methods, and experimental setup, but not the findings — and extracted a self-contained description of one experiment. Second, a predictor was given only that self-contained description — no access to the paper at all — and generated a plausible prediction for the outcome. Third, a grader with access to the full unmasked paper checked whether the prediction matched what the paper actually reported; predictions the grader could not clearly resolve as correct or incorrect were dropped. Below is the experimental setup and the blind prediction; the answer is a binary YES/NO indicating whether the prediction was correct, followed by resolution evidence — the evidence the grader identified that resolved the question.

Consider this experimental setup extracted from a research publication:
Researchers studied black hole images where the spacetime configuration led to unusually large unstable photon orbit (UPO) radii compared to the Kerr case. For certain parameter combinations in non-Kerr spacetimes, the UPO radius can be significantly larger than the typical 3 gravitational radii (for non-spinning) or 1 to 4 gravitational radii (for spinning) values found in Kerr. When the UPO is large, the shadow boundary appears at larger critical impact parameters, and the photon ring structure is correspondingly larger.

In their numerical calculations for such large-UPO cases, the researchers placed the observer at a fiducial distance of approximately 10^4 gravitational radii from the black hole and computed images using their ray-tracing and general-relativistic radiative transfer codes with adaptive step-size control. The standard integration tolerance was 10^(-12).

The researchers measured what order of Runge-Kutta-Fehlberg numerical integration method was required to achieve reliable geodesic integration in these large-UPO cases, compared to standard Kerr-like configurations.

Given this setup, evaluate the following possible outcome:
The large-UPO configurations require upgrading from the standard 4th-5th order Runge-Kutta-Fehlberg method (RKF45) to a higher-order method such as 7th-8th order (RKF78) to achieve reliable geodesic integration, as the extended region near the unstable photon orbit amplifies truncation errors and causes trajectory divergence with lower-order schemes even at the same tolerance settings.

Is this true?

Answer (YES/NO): YES